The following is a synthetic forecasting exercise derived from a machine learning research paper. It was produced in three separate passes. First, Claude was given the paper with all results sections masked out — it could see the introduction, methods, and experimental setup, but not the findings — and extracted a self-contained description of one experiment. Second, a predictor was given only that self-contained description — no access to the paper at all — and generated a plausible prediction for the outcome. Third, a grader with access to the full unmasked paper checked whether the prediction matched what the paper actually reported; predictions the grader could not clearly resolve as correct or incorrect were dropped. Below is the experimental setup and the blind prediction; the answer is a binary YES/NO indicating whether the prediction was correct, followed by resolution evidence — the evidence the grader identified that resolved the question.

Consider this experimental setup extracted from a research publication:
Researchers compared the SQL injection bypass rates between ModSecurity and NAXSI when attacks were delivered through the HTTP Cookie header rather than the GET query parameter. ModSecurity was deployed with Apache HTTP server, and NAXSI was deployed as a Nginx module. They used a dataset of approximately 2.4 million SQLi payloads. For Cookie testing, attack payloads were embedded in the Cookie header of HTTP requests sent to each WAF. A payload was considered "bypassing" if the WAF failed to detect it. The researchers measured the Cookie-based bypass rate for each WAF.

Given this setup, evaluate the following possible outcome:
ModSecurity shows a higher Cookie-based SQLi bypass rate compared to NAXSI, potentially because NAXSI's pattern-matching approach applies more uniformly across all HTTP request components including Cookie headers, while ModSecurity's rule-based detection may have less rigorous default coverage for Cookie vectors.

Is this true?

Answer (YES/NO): YES